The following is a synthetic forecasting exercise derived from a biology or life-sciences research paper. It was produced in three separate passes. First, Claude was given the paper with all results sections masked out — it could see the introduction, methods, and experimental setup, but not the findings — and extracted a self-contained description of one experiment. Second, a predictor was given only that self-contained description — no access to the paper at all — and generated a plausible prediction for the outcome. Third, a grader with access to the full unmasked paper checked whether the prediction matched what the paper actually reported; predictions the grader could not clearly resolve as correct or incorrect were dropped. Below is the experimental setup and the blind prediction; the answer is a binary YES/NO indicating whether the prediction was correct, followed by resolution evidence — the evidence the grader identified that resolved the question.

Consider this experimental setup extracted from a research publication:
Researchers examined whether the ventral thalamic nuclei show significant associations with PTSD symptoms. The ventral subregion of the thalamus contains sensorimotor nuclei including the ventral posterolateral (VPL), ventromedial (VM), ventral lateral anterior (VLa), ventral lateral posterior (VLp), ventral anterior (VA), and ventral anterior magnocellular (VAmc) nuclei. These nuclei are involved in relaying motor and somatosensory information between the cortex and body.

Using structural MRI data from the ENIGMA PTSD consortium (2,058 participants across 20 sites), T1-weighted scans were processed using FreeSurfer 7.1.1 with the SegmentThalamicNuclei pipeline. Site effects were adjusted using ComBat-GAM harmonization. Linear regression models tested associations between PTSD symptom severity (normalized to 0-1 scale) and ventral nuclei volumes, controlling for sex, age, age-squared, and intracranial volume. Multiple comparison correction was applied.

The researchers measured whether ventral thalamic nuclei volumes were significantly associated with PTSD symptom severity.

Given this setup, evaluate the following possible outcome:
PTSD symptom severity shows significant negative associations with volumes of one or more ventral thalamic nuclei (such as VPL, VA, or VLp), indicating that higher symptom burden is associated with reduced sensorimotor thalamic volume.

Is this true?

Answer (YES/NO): NO